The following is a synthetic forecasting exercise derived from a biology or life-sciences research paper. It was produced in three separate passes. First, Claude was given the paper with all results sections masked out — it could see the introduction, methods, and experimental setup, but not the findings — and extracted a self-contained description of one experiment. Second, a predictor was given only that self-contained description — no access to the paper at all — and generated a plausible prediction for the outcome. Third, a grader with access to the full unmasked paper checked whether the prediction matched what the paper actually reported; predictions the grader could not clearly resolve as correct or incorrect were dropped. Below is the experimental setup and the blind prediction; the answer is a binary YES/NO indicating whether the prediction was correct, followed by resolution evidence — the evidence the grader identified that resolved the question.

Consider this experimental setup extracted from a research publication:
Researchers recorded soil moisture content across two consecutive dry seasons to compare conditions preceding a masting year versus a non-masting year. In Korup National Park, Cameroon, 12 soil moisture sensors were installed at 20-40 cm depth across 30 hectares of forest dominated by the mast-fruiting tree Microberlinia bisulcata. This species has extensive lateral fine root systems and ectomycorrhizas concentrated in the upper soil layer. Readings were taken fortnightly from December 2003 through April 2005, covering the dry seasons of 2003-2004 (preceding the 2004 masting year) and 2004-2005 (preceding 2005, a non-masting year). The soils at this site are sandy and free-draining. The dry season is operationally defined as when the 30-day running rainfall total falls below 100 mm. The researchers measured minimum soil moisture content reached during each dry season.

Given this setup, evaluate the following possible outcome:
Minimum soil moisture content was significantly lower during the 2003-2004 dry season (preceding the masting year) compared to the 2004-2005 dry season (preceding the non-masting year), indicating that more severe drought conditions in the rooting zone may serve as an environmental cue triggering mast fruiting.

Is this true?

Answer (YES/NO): YES